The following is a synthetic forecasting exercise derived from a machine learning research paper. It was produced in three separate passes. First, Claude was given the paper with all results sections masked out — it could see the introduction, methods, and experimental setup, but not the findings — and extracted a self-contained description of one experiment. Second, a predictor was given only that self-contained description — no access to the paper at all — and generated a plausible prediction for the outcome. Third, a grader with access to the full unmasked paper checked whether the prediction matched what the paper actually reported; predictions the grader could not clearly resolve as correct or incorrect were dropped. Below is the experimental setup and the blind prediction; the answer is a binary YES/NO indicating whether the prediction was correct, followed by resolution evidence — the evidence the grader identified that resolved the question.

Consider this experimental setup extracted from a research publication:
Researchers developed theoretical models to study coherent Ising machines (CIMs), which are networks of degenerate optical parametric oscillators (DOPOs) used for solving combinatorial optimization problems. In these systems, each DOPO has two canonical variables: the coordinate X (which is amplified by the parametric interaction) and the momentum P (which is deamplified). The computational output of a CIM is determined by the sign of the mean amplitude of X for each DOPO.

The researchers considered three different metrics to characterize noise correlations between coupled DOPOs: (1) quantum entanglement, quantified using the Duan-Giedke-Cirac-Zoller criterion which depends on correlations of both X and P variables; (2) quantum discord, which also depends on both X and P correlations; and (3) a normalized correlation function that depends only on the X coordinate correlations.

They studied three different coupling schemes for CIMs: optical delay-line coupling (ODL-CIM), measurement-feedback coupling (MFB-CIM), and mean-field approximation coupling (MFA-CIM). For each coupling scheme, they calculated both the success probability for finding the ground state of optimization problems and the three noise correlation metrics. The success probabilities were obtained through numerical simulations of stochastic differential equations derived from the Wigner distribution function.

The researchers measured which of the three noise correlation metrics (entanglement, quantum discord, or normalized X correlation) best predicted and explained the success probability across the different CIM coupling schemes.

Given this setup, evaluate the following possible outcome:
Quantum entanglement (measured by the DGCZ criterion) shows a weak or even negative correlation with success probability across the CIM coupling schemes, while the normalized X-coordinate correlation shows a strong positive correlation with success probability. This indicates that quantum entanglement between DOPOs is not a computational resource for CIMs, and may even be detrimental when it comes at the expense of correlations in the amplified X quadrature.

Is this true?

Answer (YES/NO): NO